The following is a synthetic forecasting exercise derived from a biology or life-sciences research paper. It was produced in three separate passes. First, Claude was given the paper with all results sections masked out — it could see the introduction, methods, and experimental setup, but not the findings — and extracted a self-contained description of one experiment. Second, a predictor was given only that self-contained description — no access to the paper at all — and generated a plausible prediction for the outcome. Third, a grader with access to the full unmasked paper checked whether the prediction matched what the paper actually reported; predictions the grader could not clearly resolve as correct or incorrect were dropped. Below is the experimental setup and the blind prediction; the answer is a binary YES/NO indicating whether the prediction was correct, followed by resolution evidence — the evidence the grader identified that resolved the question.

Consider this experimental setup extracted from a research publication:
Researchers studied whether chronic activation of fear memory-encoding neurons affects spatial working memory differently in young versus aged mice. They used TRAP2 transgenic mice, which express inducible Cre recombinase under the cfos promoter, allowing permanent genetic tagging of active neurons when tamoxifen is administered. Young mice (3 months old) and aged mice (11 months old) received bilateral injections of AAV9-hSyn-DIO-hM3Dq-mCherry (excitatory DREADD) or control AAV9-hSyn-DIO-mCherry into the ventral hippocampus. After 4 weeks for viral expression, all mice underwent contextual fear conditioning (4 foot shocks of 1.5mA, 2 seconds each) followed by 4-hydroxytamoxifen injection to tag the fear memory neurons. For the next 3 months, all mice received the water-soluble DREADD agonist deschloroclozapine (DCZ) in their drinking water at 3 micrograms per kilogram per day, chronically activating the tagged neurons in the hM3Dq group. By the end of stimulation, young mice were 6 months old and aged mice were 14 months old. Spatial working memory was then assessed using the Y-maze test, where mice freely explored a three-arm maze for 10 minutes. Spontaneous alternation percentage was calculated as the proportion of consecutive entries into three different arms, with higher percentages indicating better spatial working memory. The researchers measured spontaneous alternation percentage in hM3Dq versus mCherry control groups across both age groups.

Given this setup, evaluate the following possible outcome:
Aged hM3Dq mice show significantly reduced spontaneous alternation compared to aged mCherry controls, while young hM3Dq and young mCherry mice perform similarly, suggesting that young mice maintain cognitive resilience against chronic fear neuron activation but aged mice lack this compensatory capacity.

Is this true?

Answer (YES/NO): YES